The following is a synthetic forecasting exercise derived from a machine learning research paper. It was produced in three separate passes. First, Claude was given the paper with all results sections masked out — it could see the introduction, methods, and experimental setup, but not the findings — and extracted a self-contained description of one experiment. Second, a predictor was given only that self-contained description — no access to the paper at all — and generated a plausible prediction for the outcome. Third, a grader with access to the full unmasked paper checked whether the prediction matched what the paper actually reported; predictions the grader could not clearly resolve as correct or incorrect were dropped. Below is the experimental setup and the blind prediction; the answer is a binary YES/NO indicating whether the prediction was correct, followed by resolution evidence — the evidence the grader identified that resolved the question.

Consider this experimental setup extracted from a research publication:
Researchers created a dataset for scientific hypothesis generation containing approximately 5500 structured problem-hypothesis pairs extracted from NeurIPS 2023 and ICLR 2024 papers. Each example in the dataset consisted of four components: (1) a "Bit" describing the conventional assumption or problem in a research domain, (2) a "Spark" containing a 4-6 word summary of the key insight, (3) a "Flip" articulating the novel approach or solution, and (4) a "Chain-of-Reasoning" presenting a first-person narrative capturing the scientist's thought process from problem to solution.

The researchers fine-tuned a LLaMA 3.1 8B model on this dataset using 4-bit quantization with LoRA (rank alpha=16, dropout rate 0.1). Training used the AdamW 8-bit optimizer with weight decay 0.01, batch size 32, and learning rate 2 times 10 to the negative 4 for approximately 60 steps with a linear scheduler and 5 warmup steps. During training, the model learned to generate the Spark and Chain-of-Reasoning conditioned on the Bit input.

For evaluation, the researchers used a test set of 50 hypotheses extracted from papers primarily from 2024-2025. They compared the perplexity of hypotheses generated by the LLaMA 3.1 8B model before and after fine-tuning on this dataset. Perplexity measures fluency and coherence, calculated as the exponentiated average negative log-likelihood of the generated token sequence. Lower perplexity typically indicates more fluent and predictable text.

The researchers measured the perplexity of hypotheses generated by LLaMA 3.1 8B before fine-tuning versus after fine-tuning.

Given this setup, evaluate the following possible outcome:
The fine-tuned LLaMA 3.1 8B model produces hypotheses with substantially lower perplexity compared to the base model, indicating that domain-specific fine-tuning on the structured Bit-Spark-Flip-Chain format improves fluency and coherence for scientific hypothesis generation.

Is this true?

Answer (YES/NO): NO